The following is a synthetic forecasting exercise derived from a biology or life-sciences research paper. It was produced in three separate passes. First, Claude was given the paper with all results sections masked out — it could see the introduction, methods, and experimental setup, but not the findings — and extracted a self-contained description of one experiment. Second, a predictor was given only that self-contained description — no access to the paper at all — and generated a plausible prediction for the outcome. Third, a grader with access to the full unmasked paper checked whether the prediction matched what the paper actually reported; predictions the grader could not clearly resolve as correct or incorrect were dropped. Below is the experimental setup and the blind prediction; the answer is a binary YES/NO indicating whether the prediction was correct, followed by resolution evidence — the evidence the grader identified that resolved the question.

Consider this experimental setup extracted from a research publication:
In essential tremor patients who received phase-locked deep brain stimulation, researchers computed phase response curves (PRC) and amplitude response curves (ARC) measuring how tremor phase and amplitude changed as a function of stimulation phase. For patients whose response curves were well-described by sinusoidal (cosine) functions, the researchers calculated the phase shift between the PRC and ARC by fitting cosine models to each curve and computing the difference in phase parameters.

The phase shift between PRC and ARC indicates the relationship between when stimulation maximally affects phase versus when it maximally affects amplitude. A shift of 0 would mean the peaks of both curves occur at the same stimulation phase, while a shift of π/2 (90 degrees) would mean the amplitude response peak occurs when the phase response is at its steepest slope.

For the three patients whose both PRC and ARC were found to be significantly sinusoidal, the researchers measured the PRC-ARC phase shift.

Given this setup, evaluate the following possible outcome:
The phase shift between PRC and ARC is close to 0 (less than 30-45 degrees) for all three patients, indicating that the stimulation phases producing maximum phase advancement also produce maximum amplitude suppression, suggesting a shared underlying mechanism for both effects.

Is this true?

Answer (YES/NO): NO